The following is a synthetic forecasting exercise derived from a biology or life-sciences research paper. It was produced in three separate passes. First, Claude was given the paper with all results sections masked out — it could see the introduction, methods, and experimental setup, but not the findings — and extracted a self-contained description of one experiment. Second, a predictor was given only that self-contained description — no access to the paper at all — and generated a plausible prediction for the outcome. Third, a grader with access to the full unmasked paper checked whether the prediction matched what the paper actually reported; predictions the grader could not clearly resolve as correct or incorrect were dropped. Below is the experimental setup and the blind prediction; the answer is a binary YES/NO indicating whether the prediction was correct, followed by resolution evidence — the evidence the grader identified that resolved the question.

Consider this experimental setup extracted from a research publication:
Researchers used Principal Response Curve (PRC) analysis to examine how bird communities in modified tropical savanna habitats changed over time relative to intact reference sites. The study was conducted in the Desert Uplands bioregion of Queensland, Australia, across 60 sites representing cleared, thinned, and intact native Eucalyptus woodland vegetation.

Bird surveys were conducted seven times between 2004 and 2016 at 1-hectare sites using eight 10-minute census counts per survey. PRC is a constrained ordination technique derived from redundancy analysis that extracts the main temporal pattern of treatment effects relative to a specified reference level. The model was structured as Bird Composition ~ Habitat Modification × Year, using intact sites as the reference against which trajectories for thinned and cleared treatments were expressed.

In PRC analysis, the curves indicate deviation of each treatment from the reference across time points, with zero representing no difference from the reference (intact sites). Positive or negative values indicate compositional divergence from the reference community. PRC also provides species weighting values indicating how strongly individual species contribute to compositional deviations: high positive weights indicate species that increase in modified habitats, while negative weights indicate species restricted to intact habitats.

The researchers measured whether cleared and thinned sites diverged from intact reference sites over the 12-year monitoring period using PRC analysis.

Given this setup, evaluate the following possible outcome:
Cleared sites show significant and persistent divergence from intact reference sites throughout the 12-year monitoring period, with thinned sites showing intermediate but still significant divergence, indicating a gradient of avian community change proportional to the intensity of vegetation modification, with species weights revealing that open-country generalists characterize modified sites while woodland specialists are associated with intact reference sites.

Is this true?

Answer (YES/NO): YES